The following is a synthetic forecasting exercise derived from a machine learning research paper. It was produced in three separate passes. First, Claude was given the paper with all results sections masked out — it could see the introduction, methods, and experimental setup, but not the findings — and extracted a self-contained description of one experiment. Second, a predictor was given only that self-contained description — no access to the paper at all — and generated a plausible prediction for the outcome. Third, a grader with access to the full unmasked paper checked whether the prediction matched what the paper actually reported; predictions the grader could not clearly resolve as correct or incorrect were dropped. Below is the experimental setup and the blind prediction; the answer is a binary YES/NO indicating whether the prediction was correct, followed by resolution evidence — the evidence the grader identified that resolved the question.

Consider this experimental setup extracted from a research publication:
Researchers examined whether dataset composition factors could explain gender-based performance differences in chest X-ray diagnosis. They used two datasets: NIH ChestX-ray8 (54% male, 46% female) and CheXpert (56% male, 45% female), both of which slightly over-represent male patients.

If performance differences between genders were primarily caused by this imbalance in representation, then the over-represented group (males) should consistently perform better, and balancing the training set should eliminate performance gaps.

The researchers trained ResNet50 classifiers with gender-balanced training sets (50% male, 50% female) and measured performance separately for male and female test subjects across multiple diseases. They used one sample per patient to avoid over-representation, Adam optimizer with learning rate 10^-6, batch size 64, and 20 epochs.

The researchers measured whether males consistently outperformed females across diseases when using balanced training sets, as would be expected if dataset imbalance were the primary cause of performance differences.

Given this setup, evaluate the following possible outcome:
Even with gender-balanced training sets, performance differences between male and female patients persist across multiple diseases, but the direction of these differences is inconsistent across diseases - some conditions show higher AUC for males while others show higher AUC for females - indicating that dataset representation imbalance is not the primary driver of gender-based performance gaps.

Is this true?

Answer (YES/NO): YES